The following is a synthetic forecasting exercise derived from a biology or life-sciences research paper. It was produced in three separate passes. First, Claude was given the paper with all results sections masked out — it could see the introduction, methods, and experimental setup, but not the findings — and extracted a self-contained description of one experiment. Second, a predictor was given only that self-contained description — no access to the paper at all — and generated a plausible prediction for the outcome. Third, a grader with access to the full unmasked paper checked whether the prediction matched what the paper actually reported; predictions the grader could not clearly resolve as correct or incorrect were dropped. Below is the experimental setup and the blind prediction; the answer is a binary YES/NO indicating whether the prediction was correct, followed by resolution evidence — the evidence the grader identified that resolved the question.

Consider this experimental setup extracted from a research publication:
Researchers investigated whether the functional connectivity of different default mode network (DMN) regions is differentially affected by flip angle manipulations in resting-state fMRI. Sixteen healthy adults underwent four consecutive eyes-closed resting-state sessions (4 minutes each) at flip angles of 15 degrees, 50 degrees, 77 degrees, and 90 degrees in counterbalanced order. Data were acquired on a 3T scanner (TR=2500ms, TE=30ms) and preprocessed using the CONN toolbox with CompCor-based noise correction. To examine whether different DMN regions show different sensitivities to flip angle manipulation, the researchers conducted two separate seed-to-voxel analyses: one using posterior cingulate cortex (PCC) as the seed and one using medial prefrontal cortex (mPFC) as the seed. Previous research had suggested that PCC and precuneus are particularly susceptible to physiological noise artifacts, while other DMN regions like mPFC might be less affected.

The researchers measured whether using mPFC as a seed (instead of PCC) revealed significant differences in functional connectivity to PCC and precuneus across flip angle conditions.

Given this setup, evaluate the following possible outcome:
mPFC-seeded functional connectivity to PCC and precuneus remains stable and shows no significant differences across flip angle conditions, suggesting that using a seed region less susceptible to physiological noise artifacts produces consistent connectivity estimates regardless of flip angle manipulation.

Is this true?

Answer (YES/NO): NO